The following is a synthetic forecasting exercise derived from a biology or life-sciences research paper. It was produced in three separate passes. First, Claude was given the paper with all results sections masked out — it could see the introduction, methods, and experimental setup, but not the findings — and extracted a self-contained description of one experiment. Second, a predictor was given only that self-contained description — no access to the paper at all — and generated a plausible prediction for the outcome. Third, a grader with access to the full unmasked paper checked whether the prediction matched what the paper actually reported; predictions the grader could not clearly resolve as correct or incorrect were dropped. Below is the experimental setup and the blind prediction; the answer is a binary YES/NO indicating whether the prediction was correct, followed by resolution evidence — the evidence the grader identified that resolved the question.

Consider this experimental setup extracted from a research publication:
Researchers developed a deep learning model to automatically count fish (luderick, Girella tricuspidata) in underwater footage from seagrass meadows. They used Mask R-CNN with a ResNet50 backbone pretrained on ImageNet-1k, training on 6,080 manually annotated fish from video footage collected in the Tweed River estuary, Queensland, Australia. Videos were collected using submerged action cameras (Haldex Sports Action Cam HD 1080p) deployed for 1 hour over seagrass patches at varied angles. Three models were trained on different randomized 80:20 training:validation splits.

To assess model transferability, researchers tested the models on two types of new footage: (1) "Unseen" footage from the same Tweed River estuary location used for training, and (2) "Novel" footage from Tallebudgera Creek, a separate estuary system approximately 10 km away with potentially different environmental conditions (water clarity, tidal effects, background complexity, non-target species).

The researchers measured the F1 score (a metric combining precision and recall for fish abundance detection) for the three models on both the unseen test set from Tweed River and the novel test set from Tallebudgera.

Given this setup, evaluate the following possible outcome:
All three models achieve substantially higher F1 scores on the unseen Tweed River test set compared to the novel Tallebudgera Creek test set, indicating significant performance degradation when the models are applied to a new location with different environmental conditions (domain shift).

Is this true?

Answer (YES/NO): NO